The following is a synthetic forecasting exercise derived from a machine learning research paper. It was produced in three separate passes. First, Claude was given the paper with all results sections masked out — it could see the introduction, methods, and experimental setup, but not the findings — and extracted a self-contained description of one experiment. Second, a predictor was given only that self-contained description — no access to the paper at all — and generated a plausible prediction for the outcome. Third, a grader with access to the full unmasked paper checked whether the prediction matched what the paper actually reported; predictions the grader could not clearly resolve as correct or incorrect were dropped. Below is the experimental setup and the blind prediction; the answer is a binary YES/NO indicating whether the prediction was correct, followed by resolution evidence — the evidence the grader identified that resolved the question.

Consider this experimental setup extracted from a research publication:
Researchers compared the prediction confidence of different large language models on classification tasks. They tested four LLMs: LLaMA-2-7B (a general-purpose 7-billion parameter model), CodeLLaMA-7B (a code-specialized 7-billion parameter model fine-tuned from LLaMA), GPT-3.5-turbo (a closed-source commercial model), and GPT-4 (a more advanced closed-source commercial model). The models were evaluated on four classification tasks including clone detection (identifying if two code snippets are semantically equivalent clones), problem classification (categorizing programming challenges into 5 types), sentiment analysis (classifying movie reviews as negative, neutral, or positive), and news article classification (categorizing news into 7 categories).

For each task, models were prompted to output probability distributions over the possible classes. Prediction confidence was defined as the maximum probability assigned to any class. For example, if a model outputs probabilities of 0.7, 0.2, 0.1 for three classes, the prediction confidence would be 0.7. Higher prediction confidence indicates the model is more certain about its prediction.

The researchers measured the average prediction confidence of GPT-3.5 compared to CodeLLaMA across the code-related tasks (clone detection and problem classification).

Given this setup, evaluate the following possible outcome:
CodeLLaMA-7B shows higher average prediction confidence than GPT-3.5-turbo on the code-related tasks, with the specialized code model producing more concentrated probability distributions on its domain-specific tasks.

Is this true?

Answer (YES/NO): NO